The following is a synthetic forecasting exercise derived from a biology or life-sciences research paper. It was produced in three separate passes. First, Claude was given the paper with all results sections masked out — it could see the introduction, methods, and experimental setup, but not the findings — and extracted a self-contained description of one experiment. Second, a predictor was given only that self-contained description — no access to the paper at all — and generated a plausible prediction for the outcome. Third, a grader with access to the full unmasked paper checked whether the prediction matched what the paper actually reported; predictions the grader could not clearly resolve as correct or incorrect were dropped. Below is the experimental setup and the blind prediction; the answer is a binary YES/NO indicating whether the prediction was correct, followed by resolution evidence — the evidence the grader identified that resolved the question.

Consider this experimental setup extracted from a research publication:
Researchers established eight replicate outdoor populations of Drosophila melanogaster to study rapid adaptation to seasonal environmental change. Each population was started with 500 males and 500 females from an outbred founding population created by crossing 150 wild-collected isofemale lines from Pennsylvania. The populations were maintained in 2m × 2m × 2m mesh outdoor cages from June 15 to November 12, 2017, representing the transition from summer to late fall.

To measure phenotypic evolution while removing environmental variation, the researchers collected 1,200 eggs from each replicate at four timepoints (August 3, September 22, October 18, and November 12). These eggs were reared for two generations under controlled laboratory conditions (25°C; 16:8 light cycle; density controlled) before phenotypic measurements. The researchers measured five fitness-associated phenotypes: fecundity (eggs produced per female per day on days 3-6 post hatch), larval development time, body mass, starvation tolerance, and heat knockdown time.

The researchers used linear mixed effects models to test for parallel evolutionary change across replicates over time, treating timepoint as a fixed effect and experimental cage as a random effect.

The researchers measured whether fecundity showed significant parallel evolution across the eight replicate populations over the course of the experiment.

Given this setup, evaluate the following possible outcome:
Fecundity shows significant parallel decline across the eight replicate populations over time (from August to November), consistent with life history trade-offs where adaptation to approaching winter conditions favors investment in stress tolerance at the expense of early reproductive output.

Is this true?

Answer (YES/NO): NO